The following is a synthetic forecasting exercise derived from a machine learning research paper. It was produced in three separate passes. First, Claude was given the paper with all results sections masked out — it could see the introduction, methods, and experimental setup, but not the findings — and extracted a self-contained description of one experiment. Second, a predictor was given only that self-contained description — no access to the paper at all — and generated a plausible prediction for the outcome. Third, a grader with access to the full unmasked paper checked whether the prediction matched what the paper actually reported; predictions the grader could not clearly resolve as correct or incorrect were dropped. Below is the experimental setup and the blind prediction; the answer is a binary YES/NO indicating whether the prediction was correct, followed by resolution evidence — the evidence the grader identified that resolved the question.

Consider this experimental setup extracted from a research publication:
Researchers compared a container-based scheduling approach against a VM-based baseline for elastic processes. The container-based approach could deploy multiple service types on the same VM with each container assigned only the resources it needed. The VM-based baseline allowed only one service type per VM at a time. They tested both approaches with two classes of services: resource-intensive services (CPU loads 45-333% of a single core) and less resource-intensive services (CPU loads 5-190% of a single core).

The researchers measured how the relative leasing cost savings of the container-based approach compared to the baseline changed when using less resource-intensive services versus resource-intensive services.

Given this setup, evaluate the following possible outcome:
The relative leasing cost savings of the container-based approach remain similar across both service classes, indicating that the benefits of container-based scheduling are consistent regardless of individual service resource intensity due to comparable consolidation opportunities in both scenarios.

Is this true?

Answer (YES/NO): NO